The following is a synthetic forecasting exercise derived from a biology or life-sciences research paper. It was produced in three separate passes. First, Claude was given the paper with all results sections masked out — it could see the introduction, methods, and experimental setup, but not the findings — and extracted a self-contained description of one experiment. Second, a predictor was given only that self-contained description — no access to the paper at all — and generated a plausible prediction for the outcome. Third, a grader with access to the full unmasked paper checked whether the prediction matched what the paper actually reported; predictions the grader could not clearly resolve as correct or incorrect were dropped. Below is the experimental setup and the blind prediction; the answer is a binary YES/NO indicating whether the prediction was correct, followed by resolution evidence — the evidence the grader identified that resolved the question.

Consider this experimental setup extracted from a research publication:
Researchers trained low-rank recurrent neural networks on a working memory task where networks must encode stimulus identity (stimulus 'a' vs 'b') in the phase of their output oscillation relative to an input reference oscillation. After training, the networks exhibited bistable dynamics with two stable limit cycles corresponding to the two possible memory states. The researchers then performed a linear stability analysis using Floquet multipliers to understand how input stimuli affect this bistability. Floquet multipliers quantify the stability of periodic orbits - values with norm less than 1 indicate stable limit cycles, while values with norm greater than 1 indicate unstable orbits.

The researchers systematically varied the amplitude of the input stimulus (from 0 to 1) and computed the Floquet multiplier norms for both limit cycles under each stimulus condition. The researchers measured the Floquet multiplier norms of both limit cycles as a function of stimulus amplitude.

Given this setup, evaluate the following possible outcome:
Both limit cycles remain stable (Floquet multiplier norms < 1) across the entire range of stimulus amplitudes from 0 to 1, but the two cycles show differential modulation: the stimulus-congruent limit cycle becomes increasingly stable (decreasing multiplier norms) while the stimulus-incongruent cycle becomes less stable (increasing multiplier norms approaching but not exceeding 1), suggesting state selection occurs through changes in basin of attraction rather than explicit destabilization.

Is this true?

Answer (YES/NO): NO